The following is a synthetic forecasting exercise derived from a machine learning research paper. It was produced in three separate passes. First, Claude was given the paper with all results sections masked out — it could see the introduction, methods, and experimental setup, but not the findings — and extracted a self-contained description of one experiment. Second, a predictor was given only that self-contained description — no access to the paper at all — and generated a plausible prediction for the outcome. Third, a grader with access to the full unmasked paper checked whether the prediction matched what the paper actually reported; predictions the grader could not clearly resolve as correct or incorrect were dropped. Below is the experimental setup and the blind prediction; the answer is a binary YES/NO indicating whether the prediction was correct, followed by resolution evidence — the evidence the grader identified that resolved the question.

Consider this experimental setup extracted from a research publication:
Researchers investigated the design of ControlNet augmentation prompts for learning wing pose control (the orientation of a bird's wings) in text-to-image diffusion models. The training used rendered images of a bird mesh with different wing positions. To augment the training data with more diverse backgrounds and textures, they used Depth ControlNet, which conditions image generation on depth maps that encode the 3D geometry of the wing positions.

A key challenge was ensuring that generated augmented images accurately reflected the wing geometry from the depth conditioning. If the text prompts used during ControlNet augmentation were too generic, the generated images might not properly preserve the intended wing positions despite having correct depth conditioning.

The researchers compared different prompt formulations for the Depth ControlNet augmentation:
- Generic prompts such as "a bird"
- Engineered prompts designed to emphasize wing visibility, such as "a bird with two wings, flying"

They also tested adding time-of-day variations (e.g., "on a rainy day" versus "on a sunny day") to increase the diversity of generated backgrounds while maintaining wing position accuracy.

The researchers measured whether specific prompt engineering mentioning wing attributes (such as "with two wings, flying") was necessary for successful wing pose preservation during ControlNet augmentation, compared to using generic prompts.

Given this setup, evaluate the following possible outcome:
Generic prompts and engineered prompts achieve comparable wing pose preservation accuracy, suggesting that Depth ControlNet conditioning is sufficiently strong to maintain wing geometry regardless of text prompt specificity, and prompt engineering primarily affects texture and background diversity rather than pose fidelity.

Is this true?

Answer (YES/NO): NO